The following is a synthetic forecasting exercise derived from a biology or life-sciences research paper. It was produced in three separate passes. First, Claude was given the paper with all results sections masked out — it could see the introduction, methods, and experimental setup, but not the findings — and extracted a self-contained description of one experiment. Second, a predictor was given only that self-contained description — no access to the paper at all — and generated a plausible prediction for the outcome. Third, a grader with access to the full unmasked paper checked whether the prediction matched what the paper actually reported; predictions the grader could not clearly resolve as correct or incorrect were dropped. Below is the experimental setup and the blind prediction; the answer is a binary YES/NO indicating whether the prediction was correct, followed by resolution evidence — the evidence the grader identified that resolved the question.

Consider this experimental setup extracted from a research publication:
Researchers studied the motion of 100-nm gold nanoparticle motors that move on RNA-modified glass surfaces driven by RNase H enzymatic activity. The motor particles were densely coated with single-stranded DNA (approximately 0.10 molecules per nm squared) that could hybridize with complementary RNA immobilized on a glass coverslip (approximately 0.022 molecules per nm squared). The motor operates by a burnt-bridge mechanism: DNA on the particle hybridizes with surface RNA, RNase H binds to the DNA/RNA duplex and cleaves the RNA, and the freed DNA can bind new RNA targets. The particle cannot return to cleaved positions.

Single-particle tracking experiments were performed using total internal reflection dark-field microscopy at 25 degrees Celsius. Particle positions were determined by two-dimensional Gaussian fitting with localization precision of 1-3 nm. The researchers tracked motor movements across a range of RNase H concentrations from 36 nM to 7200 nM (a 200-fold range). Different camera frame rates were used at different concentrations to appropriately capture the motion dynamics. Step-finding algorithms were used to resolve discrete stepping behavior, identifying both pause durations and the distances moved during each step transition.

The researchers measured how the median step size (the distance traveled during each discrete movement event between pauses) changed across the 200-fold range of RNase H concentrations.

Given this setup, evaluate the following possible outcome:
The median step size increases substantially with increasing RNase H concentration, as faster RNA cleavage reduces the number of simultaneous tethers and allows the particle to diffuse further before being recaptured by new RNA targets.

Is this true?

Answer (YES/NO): NO